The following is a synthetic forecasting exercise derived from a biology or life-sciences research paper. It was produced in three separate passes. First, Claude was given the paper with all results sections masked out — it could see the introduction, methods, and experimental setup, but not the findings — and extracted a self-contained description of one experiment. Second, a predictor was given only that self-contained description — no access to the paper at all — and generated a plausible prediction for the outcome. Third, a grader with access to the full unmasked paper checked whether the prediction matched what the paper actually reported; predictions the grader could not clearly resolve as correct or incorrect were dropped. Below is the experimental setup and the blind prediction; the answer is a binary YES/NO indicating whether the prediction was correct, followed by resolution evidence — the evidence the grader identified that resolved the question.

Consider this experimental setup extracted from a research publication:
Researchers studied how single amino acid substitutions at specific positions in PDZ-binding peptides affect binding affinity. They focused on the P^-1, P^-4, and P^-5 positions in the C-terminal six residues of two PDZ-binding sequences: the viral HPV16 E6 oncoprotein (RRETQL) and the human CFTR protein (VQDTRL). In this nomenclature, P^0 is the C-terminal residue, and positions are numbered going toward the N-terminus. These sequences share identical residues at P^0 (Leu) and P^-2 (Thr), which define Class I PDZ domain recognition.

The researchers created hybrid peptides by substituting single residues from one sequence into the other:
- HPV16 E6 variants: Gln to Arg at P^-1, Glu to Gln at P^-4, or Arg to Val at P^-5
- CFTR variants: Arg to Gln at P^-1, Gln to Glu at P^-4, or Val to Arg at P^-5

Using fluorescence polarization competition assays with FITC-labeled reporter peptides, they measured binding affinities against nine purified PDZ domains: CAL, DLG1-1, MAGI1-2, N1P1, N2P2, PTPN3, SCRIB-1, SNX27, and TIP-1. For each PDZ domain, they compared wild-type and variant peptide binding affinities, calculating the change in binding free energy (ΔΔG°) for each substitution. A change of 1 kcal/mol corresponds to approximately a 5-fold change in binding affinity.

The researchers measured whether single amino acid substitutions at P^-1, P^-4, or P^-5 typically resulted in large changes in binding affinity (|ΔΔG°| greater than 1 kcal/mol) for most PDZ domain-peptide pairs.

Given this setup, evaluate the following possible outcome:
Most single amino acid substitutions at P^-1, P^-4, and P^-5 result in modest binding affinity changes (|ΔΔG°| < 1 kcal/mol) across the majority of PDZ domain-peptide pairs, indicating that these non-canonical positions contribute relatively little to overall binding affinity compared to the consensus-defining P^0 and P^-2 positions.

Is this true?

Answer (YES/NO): YES